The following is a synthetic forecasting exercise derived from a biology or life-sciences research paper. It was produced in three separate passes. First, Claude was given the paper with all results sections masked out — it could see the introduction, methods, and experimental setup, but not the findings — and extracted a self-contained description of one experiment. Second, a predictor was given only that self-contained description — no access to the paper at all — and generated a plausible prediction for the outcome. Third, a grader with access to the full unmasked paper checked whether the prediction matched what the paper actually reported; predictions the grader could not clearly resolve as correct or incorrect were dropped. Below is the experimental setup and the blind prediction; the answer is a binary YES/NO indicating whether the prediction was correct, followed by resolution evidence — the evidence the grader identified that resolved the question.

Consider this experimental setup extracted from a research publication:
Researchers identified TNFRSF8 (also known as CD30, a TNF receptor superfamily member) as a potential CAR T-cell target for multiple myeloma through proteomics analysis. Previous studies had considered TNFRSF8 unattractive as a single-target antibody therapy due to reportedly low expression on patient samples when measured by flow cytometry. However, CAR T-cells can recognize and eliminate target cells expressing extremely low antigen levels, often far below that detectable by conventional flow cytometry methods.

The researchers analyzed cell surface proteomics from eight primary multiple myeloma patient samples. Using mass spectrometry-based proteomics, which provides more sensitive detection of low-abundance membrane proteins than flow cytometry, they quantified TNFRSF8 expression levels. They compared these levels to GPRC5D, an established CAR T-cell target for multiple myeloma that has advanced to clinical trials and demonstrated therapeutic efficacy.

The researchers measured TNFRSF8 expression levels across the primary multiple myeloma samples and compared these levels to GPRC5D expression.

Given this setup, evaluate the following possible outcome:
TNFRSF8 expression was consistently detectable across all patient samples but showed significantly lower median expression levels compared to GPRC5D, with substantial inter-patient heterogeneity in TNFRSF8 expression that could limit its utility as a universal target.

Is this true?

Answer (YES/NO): NO